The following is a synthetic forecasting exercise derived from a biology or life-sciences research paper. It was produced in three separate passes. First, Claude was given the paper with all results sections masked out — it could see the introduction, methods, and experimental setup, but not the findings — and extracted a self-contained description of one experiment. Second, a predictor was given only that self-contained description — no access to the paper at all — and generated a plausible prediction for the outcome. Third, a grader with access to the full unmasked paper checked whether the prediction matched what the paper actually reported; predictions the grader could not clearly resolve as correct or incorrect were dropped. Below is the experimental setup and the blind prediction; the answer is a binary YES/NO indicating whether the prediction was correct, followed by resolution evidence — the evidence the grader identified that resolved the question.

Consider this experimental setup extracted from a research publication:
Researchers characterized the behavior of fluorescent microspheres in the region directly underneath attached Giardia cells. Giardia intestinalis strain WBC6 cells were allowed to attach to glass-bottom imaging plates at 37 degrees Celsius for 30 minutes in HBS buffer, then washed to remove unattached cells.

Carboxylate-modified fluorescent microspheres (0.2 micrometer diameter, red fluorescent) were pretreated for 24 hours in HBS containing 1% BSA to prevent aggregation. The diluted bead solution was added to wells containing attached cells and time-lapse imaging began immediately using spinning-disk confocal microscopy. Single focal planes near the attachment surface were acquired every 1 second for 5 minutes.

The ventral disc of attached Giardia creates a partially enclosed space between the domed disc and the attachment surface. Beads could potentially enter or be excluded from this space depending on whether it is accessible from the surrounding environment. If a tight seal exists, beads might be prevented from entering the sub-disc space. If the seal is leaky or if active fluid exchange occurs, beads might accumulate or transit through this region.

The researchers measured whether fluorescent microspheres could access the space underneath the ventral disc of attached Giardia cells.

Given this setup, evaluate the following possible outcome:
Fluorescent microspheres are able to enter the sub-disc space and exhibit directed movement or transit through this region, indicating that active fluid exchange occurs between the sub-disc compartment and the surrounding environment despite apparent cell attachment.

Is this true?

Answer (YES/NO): NO